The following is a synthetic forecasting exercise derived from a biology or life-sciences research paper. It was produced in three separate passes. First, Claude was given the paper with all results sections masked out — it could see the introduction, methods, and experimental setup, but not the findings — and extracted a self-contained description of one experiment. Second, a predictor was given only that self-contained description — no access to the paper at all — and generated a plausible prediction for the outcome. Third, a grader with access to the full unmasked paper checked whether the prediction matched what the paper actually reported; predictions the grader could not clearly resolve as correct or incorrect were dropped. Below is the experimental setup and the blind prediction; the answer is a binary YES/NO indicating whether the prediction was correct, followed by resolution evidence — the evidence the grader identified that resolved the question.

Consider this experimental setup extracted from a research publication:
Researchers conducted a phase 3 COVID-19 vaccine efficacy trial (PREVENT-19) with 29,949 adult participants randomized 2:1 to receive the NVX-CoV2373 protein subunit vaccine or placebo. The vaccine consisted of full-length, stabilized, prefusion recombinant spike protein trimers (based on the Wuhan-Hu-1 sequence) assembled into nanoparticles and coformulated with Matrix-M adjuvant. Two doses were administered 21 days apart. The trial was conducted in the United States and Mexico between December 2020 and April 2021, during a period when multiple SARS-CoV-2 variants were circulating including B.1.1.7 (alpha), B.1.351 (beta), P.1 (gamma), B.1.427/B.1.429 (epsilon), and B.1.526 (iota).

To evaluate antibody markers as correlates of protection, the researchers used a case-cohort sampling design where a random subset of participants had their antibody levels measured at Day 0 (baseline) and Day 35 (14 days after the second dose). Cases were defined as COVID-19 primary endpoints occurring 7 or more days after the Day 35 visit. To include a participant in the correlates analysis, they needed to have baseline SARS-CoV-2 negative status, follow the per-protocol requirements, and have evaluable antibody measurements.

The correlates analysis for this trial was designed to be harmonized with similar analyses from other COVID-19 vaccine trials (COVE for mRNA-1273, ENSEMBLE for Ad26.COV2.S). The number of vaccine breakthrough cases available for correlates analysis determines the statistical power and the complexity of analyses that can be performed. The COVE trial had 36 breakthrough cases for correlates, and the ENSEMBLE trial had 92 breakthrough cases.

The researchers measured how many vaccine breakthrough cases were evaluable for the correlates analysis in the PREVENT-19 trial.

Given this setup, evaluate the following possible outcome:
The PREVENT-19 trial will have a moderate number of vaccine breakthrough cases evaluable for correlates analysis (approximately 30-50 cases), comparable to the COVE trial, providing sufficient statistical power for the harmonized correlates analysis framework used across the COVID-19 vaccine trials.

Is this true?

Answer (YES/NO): NO